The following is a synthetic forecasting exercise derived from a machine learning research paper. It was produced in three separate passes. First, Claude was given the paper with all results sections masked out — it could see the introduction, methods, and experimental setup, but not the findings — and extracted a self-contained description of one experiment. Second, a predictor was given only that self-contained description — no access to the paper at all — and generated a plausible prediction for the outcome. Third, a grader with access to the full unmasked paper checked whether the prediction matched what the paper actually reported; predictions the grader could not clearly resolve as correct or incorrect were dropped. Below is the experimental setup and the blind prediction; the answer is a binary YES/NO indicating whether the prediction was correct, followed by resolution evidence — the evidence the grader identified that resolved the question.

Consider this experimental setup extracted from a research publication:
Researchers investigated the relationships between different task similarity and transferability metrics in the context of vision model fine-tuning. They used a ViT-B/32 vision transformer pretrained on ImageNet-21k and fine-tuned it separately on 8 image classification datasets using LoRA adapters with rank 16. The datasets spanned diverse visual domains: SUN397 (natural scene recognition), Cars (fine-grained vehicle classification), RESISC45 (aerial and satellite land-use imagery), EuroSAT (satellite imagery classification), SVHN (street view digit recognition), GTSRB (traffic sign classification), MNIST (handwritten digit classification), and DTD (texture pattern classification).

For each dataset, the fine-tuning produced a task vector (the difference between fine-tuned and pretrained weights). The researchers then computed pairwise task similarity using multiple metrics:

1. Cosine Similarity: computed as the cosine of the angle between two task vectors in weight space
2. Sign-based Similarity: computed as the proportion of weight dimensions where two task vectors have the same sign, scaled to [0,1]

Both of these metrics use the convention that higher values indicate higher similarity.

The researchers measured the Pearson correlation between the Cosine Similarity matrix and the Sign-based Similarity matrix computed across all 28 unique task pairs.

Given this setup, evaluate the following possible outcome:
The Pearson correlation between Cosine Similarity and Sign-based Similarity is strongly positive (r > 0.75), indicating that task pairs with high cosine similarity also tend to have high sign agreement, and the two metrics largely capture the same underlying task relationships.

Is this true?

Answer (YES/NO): YES